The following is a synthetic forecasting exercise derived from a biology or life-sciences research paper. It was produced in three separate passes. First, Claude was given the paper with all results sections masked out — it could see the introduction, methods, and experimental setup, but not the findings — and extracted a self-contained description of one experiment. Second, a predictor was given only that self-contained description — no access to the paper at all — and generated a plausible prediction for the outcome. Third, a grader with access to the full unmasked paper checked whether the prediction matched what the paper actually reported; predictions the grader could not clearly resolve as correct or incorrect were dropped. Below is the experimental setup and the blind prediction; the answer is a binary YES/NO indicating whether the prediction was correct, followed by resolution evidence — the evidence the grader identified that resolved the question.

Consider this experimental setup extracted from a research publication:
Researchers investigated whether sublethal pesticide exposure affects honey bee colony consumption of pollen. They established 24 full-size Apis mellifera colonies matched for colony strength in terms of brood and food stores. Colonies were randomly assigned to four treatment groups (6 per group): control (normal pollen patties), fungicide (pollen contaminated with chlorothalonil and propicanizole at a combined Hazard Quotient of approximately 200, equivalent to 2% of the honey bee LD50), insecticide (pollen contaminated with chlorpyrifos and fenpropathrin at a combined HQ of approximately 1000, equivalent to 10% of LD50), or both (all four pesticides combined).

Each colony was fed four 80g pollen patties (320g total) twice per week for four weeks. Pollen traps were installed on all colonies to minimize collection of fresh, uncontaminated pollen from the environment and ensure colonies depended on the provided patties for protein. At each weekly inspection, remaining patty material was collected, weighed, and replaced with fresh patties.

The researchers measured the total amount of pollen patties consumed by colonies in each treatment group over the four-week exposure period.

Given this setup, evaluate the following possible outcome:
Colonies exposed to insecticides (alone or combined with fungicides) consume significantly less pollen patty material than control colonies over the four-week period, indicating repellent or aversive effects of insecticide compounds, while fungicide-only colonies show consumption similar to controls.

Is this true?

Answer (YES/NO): NO